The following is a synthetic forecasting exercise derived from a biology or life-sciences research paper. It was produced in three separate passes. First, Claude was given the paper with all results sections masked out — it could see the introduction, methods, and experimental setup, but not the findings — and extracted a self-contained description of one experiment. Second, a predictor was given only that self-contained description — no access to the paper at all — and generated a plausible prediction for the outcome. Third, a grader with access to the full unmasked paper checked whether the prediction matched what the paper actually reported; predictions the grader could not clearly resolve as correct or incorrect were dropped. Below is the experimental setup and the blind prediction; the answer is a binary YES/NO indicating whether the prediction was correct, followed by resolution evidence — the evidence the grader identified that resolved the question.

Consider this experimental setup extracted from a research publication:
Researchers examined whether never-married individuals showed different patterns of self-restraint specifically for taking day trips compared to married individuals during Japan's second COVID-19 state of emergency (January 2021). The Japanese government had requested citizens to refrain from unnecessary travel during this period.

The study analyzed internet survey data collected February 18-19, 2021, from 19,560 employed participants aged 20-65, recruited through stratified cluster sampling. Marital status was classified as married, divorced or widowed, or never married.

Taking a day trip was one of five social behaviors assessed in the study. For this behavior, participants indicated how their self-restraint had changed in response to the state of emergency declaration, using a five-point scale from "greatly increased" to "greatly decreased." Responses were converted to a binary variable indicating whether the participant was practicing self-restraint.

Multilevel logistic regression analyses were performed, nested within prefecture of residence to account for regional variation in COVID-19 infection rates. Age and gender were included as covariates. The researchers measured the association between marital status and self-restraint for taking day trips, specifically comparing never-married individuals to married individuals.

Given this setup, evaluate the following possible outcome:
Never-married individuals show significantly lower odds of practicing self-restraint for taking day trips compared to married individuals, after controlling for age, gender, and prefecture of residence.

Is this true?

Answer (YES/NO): YES